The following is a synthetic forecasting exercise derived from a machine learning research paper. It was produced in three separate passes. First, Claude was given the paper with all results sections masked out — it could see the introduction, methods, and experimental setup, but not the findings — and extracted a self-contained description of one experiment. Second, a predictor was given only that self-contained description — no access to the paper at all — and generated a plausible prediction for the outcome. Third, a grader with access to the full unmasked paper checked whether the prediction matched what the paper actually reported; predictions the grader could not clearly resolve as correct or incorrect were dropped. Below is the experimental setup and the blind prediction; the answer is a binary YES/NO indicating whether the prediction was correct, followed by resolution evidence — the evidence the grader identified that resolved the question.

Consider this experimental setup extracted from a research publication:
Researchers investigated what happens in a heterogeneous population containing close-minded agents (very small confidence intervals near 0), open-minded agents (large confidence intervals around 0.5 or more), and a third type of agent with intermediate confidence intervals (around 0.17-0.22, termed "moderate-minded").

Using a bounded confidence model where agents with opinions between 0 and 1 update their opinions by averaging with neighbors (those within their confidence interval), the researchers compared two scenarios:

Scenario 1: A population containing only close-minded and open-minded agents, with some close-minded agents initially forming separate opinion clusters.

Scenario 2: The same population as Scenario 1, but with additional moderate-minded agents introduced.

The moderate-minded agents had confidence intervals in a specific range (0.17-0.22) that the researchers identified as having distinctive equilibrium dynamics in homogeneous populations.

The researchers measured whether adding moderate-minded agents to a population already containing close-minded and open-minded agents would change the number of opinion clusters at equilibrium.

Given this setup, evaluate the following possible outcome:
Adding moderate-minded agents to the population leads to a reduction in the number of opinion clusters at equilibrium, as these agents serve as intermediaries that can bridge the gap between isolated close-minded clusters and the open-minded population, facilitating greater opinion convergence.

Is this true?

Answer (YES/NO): YES